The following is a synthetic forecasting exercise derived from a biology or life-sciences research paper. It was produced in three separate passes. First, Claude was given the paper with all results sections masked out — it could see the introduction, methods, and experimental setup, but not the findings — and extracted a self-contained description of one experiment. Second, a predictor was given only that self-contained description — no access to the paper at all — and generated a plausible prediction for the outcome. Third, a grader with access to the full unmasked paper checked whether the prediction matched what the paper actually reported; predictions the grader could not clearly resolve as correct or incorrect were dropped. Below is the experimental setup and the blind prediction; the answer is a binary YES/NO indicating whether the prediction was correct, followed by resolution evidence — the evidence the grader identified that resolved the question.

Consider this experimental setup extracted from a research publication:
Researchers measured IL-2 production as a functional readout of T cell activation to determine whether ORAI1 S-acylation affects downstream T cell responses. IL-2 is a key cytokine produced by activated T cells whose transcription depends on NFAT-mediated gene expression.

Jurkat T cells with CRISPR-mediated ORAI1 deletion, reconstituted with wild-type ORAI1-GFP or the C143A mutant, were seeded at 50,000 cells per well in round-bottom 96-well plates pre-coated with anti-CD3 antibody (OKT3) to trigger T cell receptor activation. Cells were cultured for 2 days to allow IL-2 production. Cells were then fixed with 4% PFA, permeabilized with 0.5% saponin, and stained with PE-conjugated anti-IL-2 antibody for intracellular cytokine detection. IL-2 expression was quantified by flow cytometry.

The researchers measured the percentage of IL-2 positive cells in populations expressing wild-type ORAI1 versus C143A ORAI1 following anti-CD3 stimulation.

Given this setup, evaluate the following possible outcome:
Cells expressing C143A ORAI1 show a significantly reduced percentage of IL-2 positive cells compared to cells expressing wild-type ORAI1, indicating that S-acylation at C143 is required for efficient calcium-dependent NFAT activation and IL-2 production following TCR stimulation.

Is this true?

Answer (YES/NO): YES